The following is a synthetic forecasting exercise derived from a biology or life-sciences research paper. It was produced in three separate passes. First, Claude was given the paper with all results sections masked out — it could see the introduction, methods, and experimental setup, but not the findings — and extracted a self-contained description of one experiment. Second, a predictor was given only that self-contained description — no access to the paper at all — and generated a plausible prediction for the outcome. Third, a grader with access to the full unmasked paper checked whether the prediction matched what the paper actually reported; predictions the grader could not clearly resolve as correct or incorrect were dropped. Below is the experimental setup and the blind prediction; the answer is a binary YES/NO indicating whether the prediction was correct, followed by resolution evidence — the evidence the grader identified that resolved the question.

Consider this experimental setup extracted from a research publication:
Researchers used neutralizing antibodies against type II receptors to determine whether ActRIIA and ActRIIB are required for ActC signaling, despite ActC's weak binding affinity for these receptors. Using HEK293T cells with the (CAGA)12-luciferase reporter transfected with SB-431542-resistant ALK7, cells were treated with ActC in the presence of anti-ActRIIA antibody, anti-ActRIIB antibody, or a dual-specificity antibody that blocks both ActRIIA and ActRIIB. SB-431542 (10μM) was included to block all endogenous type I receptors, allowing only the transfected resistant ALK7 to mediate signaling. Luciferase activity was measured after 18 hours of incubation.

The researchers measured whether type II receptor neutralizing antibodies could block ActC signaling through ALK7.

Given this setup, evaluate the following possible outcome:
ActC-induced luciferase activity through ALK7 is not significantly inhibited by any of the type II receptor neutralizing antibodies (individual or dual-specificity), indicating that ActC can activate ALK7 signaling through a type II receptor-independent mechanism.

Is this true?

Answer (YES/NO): NO